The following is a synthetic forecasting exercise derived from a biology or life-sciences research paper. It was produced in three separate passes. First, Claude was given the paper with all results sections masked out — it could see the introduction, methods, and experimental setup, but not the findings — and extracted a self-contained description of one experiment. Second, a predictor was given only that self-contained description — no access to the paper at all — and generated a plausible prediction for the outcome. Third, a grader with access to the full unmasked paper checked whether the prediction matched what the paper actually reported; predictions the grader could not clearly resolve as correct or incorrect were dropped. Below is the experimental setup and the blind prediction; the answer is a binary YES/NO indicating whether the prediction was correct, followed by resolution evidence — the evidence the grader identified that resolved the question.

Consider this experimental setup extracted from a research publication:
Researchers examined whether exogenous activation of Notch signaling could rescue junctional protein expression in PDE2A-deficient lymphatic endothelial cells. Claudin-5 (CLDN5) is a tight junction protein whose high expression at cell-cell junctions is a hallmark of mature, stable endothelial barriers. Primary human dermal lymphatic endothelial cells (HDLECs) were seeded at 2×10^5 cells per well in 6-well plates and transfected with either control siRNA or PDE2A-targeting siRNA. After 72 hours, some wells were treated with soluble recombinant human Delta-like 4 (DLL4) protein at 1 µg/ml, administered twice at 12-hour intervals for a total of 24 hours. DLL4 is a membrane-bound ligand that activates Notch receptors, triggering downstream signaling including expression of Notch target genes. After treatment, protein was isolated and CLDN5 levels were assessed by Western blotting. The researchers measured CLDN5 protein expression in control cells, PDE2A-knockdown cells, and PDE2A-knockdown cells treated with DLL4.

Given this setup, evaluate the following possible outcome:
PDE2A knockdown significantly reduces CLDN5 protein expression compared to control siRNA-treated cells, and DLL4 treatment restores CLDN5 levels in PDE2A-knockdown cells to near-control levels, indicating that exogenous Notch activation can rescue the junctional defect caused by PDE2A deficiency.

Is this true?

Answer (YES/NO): YES